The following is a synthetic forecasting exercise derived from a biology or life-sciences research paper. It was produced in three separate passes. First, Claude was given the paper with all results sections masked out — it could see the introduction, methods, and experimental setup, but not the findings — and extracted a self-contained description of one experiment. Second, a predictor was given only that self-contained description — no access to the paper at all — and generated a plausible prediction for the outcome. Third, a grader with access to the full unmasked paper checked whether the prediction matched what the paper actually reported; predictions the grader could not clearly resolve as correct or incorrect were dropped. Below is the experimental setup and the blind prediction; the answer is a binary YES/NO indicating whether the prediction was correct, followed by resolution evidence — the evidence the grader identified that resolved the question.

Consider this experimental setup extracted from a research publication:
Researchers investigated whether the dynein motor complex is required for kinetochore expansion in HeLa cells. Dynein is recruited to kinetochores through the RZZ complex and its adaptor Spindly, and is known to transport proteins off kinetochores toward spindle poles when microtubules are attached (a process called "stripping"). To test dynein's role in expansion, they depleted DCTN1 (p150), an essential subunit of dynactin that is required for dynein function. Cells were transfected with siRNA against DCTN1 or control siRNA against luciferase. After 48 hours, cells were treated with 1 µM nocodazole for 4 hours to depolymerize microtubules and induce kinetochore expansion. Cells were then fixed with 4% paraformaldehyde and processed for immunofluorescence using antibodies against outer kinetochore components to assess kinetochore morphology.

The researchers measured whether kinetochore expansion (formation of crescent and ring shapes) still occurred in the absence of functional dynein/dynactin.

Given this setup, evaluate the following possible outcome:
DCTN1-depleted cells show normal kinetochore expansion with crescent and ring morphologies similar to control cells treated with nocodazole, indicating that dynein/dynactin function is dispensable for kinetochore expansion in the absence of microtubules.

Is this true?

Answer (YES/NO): YES